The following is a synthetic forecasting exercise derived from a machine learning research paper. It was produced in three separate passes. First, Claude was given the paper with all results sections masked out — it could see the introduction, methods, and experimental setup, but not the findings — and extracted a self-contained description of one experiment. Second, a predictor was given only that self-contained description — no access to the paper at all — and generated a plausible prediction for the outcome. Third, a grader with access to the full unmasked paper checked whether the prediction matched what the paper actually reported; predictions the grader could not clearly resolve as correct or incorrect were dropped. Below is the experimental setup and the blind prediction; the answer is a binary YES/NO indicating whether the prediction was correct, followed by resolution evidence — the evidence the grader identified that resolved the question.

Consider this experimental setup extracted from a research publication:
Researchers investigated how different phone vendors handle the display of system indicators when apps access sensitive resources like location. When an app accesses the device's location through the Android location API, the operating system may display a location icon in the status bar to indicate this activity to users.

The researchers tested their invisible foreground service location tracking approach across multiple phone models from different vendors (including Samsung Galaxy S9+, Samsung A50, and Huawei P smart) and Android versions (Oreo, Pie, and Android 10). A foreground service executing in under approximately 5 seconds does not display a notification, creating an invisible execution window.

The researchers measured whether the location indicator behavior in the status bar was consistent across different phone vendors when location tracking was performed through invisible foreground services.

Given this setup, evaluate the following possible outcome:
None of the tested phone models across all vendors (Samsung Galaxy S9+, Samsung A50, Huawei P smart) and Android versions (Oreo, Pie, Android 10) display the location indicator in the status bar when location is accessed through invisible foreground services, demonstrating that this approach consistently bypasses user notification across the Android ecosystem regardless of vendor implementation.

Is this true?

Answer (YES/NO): NO